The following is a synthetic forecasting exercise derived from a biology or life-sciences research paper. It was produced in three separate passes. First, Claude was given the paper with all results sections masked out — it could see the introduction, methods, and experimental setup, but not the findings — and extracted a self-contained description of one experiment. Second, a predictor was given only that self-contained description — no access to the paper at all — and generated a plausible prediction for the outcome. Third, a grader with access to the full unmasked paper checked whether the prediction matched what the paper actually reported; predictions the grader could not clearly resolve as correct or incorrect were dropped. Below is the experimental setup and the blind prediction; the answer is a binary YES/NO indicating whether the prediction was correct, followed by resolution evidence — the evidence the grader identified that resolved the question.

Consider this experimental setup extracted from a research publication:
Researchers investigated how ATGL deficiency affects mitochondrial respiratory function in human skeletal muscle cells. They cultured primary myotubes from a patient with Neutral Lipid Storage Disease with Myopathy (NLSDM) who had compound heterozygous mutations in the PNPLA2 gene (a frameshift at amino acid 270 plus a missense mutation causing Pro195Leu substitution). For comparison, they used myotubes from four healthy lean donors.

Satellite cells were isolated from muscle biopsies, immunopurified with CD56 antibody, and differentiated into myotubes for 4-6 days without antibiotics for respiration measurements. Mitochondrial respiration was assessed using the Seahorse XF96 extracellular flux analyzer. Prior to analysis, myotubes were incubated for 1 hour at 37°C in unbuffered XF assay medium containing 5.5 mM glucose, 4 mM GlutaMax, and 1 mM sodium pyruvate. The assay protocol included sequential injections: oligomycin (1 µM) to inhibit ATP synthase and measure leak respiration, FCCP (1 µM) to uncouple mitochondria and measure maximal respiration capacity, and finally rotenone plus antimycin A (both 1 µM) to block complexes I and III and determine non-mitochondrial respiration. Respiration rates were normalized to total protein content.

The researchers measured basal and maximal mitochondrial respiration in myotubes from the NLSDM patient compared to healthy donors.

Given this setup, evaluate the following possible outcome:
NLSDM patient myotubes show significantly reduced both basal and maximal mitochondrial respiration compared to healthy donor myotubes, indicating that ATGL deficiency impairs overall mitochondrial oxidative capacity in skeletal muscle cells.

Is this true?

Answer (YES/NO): YES